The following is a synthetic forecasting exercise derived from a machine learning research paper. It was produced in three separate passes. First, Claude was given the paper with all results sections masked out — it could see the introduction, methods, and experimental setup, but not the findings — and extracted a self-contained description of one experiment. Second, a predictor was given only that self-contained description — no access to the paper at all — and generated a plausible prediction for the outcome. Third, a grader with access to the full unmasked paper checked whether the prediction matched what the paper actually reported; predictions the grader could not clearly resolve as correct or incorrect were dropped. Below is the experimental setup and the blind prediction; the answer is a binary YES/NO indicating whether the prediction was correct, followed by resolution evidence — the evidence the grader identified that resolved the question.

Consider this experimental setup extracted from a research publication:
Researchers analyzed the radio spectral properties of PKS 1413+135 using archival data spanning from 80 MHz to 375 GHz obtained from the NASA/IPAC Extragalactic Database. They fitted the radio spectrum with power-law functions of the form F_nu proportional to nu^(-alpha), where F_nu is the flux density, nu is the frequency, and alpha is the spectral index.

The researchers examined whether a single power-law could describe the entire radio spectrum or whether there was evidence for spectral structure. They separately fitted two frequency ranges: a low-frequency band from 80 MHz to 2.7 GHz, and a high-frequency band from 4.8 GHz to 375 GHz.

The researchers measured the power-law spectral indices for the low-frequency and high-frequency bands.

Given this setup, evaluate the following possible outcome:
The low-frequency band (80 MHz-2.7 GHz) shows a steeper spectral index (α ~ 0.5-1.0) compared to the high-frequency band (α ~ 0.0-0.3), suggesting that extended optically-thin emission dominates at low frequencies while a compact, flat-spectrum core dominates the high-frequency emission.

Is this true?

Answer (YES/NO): YES